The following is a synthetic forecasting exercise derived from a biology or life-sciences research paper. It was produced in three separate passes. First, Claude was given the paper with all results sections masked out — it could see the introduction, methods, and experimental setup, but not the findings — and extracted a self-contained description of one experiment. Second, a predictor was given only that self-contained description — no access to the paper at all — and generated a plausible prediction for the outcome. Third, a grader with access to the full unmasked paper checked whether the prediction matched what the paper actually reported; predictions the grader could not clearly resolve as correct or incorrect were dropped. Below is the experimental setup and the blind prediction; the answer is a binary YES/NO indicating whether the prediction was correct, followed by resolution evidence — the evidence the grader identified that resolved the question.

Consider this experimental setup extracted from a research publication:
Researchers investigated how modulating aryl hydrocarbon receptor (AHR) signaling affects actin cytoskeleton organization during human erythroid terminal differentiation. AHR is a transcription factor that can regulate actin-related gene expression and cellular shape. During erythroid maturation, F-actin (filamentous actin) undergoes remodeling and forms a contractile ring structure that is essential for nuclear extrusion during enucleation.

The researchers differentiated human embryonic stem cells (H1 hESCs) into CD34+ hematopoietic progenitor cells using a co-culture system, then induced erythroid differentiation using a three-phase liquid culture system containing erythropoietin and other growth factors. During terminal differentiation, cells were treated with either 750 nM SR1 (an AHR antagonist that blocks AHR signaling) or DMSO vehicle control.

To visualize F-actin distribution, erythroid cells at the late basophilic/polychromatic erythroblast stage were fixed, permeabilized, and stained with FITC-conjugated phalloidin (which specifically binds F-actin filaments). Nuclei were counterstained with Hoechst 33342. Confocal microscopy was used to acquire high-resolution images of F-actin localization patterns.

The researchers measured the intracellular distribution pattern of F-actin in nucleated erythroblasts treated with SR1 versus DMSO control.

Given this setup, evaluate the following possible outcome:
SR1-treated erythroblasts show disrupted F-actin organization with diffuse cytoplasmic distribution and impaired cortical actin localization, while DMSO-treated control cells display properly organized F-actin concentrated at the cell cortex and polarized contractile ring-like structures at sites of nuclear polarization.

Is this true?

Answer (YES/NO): NO